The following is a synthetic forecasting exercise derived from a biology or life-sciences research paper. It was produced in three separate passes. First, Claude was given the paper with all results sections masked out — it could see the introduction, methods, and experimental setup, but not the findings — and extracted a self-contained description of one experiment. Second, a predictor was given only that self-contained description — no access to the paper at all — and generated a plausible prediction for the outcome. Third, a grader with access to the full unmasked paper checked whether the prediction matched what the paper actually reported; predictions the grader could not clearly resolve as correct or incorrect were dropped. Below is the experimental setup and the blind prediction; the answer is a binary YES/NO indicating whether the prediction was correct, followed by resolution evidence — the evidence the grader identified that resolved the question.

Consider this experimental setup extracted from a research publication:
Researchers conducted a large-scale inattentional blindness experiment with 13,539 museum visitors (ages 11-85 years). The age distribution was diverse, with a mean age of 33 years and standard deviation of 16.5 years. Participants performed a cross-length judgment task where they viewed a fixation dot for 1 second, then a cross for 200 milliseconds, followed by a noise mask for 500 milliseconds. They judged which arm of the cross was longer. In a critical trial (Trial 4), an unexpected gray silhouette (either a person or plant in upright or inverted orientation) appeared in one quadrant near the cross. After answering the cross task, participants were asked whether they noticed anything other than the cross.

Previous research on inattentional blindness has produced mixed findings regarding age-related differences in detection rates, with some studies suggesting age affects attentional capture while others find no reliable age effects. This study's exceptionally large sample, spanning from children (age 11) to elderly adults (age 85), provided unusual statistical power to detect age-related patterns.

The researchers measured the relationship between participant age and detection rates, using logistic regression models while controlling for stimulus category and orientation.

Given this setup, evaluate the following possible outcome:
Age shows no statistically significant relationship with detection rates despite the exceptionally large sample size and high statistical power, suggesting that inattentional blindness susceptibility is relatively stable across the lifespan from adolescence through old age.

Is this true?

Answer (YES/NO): NO